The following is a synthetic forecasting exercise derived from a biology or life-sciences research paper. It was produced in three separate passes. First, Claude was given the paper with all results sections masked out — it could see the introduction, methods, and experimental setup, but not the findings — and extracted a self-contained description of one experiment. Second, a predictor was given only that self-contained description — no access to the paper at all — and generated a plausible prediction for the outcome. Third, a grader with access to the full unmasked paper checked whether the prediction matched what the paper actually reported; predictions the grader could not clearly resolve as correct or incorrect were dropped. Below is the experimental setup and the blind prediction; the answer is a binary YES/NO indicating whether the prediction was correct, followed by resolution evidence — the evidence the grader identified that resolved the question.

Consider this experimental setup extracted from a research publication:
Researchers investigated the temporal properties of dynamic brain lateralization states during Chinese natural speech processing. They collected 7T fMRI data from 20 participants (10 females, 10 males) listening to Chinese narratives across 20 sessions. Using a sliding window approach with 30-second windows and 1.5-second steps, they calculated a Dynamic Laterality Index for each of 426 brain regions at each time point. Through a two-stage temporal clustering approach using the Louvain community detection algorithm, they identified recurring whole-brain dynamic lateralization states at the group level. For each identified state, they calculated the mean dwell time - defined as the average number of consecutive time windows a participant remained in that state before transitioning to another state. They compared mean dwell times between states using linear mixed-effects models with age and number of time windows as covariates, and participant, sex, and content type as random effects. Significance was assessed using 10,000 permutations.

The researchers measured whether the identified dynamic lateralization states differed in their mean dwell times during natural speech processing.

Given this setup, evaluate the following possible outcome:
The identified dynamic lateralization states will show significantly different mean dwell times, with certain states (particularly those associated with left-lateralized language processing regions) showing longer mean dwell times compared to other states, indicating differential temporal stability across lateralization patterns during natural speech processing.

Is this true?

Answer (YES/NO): NO